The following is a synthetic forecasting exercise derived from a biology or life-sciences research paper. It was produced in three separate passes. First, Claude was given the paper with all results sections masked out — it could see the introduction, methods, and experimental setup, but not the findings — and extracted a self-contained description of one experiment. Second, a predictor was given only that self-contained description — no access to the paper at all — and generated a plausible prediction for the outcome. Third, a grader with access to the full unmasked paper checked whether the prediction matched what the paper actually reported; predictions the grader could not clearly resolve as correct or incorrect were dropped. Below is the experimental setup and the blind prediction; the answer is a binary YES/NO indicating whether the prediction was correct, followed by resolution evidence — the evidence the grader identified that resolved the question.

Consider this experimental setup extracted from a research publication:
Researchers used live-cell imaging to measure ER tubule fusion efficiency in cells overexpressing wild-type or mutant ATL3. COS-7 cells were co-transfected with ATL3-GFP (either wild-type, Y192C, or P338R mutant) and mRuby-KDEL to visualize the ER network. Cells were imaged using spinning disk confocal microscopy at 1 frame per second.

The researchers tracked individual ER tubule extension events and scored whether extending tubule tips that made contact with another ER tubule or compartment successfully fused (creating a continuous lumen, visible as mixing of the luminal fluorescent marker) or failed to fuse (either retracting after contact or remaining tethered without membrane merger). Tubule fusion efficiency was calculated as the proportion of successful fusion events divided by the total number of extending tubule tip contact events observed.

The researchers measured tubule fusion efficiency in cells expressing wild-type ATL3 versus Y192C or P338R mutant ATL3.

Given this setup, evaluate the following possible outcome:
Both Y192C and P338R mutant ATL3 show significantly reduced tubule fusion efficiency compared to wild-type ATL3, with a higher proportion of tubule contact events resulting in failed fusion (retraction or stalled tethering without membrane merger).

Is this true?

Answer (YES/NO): YES